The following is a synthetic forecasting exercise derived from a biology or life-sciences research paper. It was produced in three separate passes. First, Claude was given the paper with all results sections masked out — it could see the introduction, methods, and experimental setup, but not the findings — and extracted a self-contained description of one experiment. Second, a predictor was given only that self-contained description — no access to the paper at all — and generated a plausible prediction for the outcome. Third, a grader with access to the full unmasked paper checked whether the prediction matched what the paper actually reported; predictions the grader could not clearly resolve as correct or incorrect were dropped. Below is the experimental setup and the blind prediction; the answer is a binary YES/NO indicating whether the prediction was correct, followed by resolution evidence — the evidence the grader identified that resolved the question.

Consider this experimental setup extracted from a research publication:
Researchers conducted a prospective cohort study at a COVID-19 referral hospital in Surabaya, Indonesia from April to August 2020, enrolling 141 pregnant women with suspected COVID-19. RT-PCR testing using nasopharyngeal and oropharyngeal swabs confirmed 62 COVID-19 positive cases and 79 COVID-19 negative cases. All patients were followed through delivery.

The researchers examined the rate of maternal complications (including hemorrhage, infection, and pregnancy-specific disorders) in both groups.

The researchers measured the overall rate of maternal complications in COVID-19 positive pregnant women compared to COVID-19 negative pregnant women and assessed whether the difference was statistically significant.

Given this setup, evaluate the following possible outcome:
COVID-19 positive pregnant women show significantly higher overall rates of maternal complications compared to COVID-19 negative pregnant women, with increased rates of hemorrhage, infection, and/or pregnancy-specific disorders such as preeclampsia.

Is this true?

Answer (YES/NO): NO